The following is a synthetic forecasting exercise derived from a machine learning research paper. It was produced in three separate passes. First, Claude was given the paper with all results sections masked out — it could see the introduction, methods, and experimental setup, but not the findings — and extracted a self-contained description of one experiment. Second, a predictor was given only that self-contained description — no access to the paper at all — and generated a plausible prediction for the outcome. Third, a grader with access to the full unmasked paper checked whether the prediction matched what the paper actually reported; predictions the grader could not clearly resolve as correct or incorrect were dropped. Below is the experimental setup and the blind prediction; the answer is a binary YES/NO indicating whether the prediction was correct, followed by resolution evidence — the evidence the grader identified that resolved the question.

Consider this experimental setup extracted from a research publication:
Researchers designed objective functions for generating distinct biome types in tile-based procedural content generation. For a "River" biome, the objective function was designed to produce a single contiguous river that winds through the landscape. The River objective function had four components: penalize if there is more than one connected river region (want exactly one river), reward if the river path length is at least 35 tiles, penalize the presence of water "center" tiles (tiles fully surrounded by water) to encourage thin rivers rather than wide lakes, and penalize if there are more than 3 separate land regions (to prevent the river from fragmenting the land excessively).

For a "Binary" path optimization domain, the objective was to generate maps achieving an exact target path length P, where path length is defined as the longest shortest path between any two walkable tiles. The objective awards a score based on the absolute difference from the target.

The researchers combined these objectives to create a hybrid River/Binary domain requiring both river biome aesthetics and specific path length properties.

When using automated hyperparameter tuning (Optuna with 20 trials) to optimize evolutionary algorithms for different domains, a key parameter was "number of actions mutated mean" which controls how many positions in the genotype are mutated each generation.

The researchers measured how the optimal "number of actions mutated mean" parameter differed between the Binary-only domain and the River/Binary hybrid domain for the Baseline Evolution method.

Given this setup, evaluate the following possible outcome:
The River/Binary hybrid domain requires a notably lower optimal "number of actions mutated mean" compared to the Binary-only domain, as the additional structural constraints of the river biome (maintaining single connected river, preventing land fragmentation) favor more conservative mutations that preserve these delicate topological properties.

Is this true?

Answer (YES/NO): YES